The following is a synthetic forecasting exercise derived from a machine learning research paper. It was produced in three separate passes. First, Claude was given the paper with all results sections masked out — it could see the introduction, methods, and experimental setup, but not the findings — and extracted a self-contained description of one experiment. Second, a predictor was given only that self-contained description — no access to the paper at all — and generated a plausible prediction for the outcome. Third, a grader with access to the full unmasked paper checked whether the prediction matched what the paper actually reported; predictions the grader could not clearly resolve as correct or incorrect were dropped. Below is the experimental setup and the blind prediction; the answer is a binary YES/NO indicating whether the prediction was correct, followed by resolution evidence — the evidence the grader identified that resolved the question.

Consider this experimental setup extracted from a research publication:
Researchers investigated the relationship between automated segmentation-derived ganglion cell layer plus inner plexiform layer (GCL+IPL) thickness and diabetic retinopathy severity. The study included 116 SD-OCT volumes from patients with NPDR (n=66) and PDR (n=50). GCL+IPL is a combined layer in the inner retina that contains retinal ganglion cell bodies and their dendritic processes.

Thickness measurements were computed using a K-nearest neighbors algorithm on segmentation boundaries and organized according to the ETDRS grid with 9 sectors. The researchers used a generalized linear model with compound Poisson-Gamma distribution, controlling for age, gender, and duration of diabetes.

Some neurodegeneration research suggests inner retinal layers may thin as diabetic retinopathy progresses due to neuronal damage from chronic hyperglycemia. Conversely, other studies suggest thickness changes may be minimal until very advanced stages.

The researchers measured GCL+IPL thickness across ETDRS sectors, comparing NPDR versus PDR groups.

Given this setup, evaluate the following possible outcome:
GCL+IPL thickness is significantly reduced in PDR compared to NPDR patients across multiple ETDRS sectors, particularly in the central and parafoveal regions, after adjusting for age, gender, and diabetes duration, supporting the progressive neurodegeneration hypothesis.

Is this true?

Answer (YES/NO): NO